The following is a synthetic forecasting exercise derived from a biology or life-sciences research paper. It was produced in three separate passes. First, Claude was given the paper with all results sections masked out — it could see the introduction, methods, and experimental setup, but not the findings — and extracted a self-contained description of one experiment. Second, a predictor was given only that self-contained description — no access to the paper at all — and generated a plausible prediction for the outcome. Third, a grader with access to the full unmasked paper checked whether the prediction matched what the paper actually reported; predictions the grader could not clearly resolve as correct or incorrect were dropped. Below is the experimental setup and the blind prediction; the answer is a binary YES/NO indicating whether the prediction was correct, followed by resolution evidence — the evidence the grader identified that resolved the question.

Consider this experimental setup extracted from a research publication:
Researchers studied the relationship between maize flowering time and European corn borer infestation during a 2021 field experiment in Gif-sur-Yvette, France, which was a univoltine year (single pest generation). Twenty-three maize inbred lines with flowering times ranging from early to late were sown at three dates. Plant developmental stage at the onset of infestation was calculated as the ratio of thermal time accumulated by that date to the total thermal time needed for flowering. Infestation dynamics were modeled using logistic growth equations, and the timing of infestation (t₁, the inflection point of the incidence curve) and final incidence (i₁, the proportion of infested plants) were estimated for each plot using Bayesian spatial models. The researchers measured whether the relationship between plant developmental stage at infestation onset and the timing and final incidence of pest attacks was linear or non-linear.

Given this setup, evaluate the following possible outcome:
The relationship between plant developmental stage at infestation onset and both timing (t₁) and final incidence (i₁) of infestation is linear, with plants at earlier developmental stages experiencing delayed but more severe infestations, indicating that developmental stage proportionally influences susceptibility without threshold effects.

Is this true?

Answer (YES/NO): NO